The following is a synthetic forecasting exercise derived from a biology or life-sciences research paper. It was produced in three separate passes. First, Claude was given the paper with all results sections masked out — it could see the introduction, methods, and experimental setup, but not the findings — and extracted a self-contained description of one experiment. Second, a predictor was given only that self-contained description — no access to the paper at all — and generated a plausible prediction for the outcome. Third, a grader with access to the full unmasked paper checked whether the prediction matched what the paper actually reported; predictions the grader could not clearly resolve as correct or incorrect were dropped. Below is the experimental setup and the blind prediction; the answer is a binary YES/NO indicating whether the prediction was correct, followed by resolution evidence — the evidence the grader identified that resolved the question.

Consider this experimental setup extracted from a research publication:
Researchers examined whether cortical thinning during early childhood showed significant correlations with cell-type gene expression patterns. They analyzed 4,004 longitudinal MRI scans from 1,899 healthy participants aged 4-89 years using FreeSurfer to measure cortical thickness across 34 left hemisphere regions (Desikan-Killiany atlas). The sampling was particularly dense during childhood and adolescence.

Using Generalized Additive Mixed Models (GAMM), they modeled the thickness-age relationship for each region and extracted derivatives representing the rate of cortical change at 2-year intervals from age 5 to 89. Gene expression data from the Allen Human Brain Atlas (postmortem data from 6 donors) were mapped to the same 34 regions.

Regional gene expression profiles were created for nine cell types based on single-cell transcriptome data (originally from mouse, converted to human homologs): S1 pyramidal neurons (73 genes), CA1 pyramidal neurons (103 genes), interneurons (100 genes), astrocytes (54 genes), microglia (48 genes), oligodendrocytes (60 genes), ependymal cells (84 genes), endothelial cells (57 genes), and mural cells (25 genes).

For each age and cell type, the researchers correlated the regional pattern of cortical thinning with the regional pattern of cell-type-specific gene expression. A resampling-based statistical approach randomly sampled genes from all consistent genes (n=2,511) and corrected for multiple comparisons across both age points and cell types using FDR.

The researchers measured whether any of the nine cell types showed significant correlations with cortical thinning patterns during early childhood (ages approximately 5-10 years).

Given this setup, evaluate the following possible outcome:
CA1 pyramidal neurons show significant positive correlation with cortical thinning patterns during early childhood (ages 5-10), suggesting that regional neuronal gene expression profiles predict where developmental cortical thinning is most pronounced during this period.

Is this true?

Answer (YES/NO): NO